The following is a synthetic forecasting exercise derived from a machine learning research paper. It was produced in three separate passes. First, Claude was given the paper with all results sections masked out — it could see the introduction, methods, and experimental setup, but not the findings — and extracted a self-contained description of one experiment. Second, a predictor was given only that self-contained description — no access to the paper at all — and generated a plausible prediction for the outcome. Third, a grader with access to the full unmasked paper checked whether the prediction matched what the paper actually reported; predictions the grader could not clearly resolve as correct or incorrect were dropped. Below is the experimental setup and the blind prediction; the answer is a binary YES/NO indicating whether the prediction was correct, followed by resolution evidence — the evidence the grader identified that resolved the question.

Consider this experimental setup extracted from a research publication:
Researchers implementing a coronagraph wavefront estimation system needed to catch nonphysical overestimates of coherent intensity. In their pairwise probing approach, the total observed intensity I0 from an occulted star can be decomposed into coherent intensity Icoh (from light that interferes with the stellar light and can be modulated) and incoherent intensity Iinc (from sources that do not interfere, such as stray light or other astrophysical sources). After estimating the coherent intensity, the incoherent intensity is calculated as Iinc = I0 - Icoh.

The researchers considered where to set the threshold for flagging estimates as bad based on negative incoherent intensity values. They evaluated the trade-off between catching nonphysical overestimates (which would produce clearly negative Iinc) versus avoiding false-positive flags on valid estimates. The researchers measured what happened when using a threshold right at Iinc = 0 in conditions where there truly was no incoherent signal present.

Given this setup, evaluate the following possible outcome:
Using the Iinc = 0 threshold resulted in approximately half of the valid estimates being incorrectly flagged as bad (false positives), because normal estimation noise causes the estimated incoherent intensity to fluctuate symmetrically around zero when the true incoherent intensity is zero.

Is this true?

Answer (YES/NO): YES